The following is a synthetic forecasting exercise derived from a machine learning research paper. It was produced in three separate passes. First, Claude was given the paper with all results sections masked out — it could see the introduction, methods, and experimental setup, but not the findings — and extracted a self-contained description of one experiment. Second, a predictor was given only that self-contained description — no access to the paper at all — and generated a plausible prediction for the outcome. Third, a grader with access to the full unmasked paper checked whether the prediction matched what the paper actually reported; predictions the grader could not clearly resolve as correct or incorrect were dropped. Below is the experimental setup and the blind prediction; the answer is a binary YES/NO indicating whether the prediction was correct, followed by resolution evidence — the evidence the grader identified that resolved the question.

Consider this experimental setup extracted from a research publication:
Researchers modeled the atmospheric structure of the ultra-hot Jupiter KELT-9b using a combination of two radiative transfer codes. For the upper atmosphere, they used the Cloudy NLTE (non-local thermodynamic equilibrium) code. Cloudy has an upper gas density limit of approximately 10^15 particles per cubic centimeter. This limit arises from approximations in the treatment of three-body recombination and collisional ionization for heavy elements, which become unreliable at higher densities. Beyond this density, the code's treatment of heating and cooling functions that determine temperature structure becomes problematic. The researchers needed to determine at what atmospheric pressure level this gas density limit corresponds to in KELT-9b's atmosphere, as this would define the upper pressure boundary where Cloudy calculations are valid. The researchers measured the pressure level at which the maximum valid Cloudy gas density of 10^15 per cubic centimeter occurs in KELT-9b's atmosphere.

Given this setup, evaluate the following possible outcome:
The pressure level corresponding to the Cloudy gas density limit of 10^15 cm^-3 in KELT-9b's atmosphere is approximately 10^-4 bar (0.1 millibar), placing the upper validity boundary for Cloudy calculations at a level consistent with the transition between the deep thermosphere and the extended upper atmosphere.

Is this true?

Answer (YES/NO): NO